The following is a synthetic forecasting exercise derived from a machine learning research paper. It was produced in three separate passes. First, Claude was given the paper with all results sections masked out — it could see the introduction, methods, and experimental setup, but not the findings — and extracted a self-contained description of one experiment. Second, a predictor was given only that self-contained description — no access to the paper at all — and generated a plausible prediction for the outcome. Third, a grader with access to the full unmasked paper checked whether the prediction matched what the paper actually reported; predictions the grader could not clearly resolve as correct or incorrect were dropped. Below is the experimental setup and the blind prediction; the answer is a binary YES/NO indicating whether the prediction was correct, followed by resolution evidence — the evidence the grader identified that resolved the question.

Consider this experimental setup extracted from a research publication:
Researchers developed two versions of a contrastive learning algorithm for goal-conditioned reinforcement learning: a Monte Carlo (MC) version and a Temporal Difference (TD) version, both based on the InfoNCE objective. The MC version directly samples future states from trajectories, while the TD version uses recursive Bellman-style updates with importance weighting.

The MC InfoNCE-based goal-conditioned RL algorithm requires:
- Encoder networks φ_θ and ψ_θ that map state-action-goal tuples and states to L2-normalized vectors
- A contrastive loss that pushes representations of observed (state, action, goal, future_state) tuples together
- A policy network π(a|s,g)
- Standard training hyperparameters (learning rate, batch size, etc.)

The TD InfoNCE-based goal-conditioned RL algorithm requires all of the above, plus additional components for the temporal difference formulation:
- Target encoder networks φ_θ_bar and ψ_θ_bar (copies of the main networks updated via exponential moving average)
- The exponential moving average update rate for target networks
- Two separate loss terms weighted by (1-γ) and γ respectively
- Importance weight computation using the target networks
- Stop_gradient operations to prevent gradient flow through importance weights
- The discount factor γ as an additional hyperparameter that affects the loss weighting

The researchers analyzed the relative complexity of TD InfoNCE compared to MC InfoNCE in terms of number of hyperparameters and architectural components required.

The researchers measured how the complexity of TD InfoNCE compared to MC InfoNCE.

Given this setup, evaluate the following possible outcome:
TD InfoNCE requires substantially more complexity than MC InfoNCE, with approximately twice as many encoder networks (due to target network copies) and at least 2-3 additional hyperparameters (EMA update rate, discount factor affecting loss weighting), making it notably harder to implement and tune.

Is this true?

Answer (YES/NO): NO